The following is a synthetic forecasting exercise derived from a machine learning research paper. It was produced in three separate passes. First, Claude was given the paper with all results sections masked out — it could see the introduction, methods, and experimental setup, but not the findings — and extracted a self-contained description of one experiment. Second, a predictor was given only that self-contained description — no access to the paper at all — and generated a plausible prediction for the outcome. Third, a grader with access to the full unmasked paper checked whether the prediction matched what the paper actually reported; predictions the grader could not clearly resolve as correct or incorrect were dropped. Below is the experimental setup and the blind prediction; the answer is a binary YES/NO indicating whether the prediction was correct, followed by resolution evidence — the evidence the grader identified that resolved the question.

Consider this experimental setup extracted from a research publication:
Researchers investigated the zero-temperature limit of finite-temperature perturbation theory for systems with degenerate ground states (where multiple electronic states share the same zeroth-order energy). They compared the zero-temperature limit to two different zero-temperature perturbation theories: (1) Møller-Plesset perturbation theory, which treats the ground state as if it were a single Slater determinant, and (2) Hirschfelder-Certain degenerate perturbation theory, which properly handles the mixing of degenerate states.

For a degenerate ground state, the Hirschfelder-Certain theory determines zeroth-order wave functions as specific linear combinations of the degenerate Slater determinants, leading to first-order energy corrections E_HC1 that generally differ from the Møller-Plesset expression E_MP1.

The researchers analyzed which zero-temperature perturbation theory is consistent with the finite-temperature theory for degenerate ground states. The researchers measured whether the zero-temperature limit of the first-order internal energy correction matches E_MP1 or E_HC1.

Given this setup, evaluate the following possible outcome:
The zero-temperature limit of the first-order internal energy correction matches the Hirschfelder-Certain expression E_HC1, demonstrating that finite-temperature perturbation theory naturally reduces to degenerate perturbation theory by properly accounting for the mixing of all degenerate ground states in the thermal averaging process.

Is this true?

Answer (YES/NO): YES